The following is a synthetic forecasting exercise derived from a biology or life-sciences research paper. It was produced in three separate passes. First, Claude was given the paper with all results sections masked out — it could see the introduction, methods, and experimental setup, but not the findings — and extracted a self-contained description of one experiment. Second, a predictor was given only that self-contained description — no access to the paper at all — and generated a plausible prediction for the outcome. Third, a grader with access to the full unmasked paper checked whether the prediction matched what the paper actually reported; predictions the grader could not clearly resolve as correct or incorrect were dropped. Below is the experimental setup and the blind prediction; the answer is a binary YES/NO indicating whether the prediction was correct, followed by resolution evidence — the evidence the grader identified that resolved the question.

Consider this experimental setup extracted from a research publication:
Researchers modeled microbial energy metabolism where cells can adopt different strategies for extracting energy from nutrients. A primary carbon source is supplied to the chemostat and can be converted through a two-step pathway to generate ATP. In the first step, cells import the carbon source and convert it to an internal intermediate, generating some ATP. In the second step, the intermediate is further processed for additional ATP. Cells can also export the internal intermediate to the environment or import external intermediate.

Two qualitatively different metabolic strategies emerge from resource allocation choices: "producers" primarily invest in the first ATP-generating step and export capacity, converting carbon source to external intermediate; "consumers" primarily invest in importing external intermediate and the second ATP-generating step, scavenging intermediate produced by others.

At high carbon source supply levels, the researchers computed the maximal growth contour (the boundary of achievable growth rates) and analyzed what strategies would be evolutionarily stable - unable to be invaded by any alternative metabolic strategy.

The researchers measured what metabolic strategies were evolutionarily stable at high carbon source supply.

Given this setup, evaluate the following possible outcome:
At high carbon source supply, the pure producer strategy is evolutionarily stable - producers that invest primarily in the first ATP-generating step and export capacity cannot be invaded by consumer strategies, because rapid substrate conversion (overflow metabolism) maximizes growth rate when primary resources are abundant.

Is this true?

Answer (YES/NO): NO